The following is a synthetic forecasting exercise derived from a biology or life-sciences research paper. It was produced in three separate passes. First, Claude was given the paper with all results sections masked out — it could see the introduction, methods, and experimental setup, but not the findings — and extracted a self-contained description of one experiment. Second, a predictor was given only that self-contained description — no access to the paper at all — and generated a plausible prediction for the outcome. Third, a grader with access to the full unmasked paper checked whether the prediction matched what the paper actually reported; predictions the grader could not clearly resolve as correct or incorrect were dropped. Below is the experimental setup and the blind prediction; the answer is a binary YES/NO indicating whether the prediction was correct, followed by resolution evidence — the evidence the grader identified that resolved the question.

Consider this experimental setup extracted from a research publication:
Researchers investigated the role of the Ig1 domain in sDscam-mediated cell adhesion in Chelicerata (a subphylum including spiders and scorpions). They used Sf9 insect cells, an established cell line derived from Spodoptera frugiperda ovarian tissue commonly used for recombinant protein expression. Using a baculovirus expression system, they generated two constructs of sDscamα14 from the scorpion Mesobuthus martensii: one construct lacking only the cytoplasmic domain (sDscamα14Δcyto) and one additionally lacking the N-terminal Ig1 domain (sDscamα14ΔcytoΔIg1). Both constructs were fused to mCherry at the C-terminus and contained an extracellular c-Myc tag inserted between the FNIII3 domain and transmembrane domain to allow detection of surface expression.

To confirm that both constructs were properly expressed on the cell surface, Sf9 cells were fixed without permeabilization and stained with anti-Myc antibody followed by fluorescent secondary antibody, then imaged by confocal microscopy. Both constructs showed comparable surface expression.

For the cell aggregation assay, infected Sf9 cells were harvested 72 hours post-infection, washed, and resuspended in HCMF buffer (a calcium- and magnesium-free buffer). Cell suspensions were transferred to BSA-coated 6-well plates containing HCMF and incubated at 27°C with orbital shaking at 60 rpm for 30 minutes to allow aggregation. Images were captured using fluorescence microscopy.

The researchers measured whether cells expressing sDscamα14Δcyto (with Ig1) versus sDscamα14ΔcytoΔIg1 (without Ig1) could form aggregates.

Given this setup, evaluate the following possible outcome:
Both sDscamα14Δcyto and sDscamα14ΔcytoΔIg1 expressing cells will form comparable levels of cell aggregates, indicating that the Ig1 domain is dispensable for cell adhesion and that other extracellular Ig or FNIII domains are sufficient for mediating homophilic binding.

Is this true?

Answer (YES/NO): NO